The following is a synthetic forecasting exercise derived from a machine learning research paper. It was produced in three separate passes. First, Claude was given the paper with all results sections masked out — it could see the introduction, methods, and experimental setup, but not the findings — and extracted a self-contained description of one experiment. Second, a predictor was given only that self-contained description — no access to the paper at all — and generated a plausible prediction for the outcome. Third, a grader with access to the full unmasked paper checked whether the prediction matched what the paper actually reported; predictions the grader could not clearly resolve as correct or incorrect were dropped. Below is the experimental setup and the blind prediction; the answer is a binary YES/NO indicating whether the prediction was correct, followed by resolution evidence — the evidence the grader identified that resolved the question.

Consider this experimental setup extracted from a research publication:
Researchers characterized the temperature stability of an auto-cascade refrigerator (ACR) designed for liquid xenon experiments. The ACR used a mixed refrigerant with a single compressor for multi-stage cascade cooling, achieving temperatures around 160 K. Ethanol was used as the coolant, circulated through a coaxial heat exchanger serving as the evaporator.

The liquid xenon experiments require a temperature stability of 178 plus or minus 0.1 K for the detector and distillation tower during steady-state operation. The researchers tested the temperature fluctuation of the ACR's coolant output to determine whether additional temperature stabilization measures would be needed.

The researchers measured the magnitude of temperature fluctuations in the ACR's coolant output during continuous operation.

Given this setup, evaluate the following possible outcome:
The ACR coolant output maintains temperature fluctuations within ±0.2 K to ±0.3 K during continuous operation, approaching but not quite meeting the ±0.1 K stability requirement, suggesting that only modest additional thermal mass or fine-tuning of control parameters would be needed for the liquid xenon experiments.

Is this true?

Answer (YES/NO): NO